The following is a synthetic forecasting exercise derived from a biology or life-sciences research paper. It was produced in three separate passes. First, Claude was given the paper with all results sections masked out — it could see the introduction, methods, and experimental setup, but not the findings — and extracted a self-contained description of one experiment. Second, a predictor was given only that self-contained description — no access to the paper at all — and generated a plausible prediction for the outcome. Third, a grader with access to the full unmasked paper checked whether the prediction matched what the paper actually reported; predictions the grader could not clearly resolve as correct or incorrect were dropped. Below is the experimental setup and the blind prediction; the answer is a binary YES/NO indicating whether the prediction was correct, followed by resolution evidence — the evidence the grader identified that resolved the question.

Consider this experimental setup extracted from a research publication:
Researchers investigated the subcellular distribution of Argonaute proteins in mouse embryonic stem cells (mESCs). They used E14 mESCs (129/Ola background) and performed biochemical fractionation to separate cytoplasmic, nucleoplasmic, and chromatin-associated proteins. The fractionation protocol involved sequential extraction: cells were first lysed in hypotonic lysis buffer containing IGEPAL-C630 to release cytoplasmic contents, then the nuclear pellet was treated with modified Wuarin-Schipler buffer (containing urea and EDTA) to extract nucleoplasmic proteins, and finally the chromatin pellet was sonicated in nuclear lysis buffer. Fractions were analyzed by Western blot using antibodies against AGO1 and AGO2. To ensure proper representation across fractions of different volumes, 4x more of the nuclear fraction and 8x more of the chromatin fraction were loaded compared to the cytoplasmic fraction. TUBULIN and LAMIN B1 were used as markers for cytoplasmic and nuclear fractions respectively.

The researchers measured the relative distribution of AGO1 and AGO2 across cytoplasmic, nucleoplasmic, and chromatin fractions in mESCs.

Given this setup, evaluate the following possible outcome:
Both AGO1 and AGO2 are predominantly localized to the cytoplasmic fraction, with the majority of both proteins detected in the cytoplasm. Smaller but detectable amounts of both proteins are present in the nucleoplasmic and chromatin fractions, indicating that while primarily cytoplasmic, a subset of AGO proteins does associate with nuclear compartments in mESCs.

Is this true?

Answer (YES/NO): YES